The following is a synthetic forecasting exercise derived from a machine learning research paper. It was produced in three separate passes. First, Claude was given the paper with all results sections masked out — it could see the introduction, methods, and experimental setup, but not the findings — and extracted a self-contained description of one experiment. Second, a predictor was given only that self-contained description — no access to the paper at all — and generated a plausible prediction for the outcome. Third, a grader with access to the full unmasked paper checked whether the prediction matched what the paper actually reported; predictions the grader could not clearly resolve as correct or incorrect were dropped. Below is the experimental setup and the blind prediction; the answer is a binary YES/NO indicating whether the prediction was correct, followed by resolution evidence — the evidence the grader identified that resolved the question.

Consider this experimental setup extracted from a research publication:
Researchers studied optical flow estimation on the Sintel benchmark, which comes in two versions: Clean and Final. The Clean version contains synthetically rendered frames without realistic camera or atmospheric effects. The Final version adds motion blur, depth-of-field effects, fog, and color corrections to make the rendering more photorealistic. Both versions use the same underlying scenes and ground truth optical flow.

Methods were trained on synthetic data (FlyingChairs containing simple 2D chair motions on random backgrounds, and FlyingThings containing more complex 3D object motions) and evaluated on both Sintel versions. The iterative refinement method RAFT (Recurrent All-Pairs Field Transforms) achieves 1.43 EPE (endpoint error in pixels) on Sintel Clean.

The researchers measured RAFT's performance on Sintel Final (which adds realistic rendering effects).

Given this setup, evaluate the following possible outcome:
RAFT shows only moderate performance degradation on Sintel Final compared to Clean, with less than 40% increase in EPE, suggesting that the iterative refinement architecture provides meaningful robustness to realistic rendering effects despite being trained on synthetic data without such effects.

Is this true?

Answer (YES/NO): NO